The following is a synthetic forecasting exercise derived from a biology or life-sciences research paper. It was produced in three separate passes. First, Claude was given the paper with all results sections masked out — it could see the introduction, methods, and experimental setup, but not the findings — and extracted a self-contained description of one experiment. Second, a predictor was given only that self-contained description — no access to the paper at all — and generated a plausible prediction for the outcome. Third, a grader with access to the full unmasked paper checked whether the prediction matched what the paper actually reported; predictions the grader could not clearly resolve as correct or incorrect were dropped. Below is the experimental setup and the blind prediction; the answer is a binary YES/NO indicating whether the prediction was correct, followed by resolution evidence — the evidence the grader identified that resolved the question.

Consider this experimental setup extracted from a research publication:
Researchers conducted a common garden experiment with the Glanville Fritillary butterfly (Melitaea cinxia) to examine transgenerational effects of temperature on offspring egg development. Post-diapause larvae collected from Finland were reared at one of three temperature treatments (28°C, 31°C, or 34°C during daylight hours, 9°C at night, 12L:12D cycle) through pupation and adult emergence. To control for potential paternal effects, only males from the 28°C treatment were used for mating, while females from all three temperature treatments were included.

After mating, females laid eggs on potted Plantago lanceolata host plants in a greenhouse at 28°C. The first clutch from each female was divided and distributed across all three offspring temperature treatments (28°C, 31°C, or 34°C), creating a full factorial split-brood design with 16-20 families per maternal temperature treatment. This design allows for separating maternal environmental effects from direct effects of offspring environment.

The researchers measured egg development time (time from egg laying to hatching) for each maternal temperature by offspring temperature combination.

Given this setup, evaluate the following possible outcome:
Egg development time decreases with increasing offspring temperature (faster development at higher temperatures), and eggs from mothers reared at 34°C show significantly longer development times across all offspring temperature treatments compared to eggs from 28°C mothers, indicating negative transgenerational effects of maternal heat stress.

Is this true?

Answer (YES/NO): NO